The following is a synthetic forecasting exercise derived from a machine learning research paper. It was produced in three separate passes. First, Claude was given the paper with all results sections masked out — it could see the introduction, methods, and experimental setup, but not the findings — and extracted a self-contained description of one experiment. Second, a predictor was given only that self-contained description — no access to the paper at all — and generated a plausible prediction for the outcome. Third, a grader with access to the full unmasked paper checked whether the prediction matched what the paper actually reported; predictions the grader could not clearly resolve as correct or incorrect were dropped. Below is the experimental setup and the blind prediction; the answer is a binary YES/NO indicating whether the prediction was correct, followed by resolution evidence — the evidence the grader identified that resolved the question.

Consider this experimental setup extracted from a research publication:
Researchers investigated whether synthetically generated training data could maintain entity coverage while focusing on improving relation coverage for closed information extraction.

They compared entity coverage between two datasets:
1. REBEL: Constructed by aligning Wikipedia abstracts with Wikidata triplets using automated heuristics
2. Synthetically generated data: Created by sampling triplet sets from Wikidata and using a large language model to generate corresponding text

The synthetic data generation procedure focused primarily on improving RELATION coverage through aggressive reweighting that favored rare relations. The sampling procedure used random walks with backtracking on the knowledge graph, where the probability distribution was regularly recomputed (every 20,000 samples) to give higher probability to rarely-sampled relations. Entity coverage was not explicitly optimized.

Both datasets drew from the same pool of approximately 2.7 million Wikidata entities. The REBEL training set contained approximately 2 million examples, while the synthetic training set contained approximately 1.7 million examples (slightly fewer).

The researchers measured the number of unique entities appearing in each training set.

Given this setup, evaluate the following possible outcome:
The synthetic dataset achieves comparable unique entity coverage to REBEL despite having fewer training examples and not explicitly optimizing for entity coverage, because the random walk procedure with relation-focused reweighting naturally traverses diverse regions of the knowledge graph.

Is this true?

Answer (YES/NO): YES